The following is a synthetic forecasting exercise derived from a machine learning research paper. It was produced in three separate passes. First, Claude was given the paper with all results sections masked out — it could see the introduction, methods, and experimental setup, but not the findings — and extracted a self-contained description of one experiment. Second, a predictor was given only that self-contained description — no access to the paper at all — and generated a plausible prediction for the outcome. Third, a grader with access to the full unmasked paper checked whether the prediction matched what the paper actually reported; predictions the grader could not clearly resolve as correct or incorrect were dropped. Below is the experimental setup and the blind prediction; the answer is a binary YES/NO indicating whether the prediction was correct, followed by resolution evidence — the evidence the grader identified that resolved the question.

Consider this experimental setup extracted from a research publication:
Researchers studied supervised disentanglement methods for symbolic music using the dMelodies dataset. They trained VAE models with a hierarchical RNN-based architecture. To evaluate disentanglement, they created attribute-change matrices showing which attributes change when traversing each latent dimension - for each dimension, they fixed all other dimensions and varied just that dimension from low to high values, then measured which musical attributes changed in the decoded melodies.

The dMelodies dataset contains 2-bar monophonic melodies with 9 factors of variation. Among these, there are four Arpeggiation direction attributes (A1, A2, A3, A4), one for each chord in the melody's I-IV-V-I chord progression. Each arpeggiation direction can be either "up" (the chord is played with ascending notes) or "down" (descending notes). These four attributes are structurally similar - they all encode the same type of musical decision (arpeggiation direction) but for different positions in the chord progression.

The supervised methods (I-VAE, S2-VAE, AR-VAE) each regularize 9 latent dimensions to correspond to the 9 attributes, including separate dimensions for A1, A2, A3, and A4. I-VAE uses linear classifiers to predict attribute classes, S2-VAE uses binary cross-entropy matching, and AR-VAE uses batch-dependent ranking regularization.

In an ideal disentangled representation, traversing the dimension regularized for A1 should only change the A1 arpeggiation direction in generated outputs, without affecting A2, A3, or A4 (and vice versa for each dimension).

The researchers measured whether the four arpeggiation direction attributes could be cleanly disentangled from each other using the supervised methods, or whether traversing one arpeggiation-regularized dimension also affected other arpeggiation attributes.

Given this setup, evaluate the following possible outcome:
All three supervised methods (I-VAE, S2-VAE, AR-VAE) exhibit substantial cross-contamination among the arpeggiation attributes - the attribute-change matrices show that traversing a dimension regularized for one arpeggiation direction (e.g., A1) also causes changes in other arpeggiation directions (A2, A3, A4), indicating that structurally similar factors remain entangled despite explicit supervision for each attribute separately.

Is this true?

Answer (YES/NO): NO